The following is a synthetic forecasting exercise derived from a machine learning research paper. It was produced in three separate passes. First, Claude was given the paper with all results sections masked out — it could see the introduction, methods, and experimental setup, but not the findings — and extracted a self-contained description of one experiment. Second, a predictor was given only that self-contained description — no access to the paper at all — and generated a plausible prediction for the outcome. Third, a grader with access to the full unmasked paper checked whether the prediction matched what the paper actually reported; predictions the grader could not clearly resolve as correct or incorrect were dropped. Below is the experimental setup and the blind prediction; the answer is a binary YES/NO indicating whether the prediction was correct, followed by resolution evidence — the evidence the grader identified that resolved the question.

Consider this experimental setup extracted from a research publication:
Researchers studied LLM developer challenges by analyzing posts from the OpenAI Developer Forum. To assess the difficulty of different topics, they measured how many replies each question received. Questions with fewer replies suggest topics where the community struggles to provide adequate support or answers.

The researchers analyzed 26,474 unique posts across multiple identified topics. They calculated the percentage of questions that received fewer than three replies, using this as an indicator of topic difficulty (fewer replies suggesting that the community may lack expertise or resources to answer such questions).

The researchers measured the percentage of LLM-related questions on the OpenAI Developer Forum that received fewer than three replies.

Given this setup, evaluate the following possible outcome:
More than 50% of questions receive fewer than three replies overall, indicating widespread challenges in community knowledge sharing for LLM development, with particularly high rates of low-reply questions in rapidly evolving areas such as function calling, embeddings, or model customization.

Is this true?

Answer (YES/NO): YES